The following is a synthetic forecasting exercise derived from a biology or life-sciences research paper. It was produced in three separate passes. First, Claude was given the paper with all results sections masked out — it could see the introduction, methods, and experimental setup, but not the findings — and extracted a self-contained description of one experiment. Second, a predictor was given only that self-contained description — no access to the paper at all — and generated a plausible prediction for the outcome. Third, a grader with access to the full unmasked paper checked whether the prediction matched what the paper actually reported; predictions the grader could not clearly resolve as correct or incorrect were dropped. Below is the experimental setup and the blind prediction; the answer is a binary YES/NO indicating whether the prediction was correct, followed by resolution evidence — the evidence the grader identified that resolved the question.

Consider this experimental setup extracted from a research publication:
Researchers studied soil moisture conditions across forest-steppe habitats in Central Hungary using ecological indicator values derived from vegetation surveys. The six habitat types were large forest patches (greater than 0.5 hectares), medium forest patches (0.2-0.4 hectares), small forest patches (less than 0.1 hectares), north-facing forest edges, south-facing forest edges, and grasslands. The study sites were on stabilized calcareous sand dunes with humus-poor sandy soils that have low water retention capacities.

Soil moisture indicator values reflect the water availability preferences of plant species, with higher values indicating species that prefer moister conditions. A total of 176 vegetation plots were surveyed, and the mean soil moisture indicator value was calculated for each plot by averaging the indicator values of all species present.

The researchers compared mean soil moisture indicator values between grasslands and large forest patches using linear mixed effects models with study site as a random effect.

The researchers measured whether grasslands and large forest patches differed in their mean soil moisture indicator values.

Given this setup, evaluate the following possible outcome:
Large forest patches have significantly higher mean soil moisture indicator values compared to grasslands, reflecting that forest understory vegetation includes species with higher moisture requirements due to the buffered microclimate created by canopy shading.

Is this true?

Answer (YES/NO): YES